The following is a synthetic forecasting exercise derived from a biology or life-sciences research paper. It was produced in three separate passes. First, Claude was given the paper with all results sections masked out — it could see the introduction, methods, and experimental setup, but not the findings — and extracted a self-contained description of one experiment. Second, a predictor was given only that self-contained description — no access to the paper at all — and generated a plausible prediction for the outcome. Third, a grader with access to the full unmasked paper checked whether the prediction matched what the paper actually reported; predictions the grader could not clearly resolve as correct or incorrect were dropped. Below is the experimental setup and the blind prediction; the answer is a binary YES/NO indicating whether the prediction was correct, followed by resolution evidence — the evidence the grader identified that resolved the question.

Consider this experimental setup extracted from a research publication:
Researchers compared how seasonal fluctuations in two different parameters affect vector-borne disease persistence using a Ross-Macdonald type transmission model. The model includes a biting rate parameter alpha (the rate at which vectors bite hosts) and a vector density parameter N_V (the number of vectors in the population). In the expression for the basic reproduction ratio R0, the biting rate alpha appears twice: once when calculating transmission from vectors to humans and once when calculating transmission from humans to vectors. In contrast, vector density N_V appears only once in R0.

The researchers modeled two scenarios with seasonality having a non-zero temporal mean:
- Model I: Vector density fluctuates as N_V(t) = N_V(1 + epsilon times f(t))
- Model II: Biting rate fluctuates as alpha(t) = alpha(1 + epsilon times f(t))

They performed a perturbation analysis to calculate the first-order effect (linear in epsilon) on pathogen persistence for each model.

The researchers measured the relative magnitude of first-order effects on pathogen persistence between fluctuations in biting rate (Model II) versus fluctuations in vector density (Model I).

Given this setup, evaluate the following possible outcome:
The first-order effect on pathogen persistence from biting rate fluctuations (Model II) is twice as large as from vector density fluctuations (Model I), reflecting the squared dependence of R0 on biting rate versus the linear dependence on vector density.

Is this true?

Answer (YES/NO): YES